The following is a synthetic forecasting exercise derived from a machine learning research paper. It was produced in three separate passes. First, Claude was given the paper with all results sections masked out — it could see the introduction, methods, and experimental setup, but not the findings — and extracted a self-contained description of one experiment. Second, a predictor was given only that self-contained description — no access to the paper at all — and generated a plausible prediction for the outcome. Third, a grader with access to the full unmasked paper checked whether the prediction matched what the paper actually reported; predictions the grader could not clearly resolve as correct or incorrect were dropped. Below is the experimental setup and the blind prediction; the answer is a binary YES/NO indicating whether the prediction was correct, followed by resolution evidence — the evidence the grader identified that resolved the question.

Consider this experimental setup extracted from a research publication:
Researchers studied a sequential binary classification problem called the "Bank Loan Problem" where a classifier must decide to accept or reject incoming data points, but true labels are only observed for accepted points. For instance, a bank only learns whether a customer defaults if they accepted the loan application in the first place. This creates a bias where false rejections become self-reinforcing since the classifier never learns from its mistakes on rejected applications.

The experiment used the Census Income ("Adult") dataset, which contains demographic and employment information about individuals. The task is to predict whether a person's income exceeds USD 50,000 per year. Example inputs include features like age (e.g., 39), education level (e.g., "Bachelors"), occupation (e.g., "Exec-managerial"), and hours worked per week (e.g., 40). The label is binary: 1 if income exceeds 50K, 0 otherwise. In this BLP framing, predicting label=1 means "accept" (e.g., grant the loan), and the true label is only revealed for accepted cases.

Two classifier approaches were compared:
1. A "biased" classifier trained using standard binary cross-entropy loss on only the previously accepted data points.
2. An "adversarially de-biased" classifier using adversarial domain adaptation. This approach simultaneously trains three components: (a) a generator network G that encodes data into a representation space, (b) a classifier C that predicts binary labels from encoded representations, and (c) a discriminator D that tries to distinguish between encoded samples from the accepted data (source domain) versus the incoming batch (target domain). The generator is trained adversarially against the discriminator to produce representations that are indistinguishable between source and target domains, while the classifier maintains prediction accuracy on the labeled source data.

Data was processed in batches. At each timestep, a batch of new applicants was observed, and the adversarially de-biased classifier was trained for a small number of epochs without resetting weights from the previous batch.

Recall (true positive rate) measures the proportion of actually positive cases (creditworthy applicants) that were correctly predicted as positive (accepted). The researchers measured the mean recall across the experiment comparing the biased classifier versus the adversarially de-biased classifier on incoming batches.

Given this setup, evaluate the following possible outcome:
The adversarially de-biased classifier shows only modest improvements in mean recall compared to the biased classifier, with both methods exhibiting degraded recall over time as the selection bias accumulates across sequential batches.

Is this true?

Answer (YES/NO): NO